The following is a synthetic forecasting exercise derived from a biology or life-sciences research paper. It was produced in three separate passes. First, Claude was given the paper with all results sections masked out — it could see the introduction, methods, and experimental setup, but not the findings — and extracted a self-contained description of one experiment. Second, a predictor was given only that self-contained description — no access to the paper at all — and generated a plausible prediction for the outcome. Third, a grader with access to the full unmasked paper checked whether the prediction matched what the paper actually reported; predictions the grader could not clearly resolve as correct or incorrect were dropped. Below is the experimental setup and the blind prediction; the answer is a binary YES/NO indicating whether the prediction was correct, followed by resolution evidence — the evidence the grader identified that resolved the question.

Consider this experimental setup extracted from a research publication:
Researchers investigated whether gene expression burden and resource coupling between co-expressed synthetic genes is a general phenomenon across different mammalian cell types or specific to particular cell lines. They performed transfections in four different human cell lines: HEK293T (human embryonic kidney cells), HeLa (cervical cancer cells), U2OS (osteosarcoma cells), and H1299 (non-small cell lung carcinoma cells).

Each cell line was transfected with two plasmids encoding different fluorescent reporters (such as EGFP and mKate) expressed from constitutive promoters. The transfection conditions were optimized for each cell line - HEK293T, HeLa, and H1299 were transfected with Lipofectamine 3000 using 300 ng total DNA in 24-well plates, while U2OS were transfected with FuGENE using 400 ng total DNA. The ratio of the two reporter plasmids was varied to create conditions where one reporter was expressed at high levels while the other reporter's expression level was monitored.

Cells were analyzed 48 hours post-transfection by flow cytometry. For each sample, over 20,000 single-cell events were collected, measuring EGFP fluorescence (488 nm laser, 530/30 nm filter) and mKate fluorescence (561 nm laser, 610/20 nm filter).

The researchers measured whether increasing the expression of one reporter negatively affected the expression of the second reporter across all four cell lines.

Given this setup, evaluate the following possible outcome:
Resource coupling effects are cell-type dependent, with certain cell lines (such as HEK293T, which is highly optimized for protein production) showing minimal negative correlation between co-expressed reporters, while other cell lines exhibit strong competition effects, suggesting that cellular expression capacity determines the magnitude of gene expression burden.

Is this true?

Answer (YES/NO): NO